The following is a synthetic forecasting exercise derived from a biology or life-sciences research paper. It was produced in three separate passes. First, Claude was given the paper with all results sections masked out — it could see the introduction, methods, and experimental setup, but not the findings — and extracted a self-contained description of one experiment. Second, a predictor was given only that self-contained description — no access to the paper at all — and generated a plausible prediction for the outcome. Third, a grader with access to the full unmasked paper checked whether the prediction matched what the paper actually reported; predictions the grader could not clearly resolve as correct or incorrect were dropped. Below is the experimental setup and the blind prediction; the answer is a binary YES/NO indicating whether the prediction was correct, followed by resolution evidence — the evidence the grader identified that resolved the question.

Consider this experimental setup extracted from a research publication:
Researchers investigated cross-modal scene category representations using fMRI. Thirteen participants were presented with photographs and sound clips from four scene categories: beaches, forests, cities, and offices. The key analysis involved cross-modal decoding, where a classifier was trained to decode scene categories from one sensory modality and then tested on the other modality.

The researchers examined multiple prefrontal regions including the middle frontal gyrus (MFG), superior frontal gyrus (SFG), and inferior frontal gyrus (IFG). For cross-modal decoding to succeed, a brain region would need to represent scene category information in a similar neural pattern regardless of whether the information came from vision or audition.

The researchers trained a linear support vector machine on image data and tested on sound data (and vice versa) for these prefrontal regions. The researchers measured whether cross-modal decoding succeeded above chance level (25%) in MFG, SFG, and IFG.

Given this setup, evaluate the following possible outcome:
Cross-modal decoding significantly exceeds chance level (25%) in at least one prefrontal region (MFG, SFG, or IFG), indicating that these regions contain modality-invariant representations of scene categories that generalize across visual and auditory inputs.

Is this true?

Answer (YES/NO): YES